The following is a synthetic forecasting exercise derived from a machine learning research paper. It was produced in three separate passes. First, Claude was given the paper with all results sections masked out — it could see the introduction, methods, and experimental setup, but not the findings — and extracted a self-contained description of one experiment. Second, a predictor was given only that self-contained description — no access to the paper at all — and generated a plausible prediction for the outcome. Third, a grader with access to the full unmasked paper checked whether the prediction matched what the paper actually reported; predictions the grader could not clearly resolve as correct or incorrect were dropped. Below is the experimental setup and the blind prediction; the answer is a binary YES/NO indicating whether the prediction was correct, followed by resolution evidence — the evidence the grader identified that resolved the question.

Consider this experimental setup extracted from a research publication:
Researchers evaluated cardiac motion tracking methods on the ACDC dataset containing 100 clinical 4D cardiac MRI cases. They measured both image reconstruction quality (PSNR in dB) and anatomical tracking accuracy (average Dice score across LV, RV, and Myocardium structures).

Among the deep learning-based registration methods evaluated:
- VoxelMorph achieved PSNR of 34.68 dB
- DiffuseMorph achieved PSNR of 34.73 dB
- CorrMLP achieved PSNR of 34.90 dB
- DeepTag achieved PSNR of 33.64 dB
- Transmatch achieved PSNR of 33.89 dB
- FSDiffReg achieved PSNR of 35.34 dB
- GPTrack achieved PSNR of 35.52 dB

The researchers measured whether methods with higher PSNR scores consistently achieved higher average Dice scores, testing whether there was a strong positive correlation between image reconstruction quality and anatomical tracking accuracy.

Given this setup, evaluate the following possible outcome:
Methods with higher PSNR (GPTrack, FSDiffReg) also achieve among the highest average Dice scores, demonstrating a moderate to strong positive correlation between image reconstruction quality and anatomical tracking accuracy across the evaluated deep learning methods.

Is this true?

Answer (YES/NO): NO